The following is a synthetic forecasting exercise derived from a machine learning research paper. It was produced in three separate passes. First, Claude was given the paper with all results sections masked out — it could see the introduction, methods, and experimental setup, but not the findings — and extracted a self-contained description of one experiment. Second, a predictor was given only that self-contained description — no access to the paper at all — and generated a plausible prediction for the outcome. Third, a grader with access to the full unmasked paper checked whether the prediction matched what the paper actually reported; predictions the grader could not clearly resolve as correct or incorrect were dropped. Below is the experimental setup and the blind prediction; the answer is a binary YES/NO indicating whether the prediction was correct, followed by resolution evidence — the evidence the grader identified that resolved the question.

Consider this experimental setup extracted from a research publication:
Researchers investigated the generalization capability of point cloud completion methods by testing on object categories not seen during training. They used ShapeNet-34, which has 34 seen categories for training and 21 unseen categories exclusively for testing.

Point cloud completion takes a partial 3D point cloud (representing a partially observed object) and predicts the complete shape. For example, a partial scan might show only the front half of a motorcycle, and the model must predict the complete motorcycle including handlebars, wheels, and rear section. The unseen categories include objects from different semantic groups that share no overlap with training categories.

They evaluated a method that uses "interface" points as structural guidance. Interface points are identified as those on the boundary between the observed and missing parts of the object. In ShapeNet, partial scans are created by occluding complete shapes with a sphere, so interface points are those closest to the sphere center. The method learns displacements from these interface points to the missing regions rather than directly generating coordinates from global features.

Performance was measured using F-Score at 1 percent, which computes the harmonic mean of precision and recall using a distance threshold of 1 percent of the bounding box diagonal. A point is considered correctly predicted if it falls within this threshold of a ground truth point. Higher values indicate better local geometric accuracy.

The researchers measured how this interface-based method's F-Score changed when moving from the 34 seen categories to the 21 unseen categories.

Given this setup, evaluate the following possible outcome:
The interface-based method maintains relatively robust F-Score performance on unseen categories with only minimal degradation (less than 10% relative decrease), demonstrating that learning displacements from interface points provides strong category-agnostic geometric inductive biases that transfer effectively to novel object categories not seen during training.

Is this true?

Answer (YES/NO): YES